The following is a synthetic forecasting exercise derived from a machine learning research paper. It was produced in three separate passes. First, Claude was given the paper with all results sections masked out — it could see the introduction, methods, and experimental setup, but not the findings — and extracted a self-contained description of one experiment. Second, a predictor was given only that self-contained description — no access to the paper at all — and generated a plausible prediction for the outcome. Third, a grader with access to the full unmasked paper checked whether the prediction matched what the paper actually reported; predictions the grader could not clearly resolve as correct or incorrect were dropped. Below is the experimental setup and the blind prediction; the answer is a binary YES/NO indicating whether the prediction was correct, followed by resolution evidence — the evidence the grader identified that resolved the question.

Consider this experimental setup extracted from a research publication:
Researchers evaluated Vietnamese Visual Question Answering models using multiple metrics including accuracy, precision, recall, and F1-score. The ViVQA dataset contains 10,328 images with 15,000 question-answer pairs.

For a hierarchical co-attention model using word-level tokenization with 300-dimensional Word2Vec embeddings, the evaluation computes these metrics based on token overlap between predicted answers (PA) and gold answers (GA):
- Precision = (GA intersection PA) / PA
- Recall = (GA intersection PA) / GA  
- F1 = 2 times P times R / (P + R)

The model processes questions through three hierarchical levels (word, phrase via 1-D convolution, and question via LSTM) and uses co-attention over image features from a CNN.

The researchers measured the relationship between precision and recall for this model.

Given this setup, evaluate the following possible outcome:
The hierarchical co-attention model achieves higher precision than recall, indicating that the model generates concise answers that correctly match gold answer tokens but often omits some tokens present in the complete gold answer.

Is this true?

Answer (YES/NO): NO